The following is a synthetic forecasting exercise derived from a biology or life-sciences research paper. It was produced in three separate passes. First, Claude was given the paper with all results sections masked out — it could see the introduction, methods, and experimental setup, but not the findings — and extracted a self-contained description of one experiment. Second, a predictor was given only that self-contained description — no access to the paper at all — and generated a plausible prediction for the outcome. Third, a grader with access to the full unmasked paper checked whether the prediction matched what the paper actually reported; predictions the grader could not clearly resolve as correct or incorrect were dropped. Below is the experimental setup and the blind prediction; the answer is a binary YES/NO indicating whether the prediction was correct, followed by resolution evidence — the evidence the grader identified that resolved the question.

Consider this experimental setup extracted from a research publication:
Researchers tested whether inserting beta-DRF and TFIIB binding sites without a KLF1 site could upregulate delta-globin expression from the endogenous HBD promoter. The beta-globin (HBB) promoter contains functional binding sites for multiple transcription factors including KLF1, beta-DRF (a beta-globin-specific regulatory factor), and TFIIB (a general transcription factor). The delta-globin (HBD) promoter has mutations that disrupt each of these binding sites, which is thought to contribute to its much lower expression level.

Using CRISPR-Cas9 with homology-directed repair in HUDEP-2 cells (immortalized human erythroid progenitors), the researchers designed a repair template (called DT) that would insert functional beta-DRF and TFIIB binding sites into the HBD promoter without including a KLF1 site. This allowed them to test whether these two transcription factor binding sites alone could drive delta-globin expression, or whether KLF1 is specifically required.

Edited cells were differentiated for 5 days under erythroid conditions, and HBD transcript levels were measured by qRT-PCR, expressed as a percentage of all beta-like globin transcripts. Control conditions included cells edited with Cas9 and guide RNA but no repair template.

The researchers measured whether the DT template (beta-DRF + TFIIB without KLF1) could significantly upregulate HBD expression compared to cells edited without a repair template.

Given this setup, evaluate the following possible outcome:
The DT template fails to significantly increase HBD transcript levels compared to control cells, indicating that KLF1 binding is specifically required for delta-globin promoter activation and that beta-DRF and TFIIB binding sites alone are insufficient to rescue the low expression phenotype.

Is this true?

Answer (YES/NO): YES